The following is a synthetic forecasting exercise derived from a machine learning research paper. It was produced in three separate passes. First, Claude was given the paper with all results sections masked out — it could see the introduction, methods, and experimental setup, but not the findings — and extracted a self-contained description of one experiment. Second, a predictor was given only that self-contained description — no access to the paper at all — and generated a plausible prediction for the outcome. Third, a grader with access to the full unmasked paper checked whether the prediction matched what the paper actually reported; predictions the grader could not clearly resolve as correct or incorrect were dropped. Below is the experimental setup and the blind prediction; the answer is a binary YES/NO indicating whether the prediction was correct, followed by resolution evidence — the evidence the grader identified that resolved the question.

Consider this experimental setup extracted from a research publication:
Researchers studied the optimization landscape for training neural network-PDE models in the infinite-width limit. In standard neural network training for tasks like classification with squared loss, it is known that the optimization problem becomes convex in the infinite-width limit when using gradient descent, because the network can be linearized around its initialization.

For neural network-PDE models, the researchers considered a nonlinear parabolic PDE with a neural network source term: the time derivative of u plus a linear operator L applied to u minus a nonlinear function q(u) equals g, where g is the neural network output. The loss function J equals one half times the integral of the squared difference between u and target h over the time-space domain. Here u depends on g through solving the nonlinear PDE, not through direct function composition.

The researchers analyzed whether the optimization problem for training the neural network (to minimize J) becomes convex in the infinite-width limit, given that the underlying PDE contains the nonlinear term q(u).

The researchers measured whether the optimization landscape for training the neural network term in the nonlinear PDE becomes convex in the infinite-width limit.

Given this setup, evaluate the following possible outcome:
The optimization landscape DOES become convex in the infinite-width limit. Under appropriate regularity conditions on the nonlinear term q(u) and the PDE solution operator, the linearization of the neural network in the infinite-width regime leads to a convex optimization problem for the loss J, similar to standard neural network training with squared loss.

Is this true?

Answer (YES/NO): NO